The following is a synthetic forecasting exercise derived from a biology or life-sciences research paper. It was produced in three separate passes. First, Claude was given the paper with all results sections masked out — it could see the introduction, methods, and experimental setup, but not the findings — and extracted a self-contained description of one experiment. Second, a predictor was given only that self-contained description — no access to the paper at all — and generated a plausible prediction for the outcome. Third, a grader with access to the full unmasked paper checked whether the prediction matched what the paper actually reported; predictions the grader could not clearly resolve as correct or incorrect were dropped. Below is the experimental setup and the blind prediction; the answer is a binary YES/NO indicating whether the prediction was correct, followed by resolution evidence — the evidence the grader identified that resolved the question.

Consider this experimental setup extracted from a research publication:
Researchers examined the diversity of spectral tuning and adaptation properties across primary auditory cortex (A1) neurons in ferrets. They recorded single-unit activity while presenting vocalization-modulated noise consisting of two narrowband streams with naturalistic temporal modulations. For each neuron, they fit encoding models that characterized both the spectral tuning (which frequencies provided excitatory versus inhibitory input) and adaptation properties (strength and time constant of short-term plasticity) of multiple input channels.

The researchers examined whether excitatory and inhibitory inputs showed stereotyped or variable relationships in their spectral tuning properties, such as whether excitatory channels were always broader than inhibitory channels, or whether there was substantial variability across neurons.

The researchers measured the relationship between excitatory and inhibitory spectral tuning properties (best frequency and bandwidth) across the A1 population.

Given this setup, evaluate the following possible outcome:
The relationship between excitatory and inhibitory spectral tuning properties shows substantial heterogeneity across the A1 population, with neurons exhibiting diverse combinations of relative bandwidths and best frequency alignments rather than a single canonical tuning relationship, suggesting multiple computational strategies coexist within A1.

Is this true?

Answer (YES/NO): YES